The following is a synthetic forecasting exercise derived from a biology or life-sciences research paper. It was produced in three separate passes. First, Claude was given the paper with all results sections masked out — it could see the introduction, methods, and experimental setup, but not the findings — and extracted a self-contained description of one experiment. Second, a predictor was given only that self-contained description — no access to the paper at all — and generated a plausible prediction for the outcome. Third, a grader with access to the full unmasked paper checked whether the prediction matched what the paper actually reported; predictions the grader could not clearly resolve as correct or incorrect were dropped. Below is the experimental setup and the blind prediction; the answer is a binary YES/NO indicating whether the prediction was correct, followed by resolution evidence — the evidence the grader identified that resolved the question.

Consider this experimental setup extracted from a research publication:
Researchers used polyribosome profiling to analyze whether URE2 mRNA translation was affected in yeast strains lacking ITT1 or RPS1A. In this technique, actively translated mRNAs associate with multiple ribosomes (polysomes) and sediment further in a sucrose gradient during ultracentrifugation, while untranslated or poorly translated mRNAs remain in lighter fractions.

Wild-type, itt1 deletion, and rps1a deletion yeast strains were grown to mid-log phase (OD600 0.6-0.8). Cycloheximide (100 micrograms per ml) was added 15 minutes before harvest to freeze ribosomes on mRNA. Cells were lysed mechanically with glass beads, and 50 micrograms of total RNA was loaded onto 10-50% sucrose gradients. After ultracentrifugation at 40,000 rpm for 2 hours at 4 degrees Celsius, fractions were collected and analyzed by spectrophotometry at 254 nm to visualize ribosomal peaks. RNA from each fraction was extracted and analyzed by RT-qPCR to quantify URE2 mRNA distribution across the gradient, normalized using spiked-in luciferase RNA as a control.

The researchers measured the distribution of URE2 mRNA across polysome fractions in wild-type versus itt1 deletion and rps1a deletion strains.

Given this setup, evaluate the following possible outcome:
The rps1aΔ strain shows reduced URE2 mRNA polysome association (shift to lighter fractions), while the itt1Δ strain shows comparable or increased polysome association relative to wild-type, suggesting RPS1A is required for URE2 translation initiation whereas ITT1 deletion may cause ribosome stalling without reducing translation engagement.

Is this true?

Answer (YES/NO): NO